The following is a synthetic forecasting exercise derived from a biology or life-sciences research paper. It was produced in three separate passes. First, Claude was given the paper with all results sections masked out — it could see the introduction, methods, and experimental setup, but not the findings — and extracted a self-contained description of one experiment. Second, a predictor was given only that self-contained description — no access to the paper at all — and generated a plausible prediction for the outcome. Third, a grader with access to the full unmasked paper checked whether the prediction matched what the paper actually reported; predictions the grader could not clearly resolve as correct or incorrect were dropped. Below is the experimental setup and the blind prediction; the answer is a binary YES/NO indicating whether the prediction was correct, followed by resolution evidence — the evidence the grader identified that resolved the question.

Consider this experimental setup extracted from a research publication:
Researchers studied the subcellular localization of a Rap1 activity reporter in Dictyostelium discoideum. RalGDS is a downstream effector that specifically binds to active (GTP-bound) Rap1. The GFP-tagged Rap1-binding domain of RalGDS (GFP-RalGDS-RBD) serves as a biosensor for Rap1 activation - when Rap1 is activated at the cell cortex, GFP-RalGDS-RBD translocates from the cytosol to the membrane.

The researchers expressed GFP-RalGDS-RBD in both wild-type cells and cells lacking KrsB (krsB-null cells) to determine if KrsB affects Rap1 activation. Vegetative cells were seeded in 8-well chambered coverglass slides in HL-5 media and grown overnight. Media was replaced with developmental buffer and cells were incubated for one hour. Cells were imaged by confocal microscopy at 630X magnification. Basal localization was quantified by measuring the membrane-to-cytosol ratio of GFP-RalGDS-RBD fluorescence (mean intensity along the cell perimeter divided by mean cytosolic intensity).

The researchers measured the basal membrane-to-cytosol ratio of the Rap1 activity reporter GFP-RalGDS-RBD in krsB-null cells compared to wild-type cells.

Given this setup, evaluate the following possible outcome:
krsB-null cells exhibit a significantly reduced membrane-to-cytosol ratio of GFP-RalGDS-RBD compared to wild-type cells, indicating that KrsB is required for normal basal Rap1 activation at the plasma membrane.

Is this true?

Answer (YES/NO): NO